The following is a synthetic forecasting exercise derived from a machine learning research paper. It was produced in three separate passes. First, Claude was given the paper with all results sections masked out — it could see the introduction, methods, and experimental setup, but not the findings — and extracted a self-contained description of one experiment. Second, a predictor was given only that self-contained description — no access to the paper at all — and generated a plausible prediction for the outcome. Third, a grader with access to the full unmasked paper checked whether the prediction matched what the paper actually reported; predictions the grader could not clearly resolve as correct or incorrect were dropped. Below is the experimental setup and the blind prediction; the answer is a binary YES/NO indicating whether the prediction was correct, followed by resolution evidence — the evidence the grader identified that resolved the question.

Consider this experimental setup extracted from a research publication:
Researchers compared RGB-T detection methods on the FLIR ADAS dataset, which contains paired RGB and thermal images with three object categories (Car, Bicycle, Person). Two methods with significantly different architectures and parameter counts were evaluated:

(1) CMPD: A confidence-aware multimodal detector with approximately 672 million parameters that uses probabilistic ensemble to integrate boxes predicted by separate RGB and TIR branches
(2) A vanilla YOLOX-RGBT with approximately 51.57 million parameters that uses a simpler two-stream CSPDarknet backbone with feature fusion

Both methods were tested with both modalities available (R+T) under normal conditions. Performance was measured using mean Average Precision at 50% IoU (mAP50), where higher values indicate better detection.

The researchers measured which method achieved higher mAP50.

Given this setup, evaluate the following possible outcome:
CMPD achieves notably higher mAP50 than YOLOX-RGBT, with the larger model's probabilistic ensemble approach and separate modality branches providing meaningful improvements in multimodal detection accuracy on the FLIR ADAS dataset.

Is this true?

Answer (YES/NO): NO